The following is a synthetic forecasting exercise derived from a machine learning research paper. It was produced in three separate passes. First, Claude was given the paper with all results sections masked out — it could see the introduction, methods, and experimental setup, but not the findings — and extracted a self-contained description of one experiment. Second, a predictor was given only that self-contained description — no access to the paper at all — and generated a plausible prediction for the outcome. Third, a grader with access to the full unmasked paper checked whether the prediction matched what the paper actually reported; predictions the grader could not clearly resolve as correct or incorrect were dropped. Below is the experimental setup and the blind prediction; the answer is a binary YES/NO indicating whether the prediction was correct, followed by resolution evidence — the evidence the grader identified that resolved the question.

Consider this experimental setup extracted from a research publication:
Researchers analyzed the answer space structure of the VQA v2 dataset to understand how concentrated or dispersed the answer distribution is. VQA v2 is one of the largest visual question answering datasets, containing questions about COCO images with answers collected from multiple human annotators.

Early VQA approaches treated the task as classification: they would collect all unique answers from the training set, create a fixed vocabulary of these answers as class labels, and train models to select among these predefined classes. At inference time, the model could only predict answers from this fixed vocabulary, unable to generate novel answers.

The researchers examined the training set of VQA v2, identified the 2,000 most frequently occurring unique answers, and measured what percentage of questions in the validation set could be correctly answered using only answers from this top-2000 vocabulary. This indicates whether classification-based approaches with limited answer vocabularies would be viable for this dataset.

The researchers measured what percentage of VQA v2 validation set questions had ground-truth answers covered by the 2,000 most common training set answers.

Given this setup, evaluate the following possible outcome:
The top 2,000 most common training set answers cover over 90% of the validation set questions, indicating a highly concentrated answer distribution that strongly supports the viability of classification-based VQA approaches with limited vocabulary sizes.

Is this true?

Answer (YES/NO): YES